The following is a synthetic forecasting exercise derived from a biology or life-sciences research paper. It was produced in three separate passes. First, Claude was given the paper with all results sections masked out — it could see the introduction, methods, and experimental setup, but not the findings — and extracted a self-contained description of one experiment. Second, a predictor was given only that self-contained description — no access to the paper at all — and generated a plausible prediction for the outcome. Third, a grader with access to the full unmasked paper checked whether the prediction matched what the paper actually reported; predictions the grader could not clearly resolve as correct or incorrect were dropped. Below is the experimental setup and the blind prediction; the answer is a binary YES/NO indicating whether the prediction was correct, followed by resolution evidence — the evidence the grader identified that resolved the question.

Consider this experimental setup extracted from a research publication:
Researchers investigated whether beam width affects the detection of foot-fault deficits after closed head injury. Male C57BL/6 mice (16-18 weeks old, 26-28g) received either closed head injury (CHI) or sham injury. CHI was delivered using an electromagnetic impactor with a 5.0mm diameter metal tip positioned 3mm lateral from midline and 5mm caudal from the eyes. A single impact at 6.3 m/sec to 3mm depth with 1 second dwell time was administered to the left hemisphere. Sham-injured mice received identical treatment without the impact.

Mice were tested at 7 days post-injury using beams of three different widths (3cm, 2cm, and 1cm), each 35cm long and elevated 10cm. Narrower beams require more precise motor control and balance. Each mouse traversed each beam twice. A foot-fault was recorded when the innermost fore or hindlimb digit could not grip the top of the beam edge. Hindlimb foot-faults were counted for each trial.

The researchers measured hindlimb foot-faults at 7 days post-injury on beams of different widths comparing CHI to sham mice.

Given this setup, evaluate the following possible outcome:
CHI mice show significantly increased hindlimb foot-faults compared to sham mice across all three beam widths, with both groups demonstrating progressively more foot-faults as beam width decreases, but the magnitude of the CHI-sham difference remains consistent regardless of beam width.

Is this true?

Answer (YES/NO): NO